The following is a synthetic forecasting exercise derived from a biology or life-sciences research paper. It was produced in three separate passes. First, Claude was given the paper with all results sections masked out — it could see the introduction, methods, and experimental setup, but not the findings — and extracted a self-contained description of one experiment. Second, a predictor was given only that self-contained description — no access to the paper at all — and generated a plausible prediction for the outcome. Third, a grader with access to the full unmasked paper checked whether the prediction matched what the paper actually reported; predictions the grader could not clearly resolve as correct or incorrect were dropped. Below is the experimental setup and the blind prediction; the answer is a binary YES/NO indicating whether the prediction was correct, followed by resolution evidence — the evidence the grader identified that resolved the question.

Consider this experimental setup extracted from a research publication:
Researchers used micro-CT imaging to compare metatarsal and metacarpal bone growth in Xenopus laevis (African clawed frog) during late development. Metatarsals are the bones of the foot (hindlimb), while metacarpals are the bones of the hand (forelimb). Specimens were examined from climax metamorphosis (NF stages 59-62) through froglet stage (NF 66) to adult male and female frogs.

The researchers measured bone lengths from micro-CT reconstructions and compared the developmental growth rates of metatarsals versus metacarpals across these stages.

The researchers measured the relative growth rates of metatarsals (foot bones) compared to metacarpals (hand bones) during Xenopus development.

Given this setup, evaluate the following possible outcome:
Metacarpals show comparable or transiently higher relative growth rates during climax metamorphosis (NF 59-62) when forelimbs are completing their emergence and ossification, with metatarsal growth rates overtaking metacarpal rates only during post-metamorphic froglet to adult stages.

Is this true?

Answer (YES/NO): NO